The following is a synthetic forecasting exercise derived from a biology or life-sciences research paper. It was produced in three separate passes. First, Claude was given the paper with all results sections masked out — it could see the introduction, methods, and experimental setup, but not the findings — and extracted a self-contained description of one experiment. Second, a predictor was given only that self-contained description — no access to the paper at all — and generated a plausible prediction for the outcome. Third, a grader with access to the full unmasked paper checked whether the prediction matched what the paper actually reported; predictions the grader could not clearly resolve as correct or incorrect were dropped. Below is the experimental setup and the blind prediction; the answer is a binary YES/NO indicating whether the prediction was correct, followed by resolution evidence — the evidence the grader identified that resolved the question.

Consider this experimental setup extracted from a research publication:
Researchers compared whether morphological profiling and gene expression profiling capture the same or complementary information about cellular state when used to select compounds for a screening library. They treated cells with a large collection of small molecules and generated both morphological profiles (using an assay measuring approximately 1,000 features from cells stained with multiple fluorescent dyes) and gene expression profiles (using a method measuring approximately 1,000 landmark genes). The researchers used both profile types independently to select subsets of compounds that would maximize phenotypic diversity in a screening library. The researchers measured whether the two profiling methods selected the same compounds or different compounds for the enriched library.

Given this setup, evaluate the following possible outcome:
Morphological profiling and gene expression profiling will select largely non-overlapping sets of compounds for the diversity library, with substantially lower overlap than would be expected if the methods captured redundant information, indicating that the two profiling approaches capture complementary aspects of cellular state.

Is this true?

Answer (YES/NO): YES